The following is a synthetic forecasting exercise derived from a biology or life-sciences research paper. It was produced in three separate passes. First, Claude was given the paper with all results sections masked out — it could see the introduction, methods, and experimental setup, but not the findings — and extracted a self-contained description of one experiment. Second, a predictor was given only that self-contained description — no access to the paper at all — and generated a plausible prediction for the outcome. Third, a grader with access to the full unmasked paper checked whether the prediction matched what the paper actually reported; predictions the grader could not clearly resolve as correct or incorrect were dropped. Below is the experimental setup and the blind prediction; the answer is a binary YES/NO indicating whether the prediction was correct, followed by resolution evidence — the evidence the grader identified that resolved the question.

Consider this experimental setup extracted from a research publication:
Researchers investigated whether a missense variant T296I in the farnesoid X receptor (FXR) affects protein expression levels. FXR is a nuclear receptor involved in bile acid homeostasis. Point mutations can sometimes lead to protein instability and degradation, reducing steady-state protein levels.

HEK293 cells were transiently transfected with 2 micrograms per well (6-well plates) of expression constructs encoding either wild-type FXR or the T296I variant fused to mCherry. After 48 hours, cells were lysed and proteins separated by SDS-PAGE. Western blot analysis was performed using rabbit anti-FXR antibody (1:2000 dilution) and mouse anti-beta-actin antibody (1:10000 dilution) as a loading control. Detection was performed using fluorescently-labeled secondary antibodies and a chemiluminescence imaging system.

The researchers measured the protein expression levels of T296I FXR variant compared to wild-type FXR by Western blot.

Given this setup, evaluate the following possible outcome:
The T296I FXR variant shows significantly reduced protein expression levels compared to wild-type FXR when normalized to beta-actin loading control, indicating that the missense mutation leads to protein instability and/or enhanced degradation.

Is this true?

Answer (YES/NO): NO